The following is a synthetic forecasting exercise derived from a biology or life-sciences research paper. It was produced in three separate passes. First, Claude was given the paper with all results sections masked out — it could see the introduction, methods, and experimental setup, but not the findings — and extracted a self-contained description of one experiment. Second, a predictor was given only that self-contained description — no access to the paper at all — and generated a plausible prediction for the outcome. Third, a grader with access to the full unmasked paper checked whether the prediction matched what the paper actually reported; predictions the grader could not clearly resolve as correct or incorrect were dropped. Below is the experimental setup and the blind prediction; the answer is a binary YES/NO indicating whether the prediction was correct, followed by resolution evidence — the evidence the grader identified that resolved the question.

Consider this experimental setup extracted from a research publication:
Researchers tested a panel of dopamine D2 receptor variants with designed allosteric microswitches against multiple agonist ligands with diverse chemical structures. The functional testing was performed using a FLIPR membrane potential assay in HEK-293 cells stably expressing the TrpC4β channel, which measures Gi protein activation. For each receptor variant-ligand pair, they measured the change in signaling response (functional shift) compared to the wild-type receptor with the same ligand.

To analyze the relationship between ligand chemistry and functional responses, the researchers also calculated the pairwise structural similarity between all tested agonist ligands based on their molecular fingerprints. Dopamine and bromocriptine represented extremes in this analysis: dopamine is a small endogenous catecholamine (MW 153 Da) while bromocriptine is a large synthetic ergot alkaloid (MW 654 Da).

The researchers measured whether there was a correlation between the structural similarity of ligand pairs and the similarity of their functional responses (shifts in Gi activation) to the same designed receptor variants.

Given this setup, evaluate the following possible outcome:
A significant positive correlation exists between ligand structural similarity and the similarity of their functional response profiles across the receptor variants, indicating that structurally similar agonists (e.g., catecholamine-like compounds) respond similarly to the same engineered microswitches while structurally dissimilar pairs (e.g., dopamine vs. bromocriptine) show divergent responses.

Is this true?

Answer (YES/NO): YES